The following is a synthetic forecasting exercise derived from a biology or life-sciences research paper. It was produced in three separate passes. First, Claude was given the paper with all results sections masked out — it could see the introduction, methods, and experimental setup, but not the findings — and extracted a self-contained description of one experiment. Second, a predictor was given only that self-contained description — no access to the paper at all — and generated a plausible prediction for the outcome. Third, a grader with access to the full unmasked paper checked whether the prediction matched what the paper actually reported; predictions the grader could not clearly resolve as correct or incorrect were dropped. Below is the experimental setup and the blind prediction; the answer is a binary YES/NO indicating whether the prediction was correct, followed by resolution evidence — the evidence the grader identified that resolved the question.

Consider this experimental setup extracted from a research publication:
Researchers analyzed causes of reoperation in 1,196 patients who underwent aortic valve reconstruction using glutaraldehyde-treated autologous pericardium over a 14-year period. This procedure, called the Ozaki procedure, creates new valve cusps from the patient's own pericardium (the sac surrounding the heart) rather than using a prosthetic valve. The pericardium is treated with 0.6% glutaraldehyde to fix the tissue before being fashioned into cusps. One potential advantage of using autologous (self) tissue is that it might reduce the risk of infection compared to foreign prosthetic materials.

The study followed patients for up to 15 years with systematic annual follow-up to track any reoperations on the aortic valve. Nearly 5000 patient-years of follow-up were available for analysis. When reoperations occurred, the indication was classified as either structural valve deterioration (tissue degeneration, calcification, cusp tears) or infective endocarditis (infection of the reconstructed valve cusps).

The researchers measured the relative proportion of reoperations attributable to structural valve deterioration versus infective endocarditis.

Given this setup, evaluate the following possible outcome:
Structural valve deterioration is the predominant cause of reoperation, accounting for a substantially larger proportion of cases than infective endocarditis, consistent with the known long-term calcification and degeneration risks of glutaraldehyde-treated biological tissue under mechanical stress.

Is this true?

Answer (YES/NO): NO